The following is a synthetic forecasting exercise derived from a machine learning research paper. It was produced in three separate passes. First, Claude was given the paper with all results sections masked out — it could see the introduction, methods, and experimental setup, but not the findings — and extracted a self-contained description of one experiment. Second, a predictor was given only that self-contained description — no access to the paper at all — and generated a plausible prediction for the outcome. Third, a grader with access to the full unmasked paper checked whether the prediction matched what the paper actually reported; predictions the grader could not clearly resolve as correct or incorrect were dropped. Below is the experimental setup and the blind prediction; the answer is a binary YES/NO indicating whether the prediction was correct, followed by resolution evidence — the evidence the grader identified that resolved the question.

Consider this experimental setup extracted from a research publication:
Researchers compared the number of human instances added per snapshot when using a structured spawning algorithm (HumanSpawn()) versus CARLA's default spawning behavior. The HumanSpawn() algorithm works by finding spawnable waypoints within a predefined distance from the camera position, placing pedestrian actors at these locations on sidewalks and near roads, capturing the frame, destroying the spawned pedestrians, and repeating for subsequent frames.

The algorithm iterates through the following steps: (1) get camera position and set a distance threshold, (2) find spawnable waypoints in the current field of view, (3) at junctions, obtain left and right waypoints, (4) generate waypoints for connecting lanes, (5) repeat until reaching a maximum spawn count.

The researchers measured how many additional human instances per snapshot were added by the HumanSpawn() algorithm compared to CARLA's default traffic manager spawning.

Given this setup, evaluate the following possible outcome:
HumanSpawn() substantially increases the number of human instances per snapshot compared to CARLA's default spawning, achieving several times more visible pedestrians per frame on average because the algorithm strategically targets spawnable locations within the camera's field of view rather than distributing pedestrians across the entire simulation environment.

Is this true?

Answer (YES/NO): YES